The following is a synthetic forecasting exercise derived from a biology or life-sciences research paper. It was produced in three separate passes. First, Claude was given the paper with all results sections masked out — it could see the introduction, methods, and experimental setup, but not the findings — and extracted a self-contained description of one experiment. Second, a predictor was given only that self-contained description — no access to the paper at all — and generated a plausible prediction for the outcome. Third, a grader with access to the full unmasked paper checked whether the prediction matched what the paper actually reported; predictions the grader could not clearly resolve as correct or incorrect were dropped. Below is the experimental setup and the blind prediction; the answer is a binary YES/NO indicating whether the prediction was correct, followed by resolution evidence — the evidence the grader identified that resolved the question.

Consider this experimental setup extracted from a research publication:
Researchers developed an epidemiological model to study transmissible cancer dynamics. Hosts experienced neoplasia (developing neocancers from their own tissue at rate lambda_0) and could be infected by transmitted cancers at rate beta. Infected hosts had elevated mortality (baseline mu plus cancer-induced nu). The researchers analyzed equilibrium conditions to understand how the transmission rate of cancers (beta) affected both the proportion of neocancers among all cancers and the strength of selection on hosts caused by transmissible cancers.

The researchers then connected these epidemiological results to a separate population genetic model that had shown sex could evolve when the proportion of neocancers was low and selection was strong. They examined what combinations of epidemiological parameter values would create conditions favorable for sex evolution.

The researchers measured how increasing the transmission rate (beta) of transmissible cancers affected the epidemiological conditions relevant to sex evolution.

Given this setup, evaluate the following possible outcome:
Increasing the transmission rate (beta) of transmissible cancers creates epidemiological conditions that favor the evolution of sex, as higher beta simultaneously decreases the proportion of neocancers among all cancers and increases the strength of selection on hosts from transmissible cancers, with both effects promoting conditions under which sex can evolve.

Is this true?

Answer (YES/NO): YES